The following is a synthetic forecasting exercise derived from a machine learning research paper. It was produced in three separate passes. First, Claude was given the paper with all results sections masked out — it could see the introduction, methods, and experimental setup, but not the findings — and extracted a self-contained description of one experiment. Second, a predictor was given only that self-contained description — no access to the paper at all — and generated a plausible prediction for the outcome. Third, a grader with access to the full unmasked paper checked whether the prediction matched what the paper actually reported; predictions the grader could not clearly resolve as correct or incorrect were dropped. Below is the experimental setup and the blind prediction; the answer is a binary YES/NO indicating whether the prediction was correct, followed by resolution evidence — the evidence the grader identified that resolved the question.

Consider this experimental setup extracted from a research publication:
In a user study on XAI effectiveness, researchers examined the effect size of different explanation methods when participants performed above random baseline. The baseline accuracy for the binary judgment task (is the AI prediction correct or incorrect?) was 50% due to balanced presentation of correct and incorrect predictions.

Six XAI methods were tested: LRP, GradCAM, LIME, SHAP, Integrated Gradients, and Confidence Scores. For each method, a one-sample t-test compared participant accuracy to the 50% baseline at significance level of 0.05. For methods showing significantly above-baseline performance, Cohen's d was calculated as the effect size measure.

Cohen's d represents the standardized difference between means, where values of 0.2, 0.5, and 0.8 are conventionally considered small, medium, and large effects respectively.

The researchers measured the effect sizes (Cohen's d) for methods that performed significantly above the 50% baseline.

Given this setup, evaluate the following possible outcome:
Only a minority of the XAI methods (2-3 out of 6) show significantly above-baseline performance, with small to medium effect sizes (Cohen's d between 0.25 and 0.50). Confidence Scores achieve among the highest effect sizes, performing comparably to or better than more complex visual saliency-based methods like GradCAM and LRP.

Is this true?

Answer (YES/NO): NO